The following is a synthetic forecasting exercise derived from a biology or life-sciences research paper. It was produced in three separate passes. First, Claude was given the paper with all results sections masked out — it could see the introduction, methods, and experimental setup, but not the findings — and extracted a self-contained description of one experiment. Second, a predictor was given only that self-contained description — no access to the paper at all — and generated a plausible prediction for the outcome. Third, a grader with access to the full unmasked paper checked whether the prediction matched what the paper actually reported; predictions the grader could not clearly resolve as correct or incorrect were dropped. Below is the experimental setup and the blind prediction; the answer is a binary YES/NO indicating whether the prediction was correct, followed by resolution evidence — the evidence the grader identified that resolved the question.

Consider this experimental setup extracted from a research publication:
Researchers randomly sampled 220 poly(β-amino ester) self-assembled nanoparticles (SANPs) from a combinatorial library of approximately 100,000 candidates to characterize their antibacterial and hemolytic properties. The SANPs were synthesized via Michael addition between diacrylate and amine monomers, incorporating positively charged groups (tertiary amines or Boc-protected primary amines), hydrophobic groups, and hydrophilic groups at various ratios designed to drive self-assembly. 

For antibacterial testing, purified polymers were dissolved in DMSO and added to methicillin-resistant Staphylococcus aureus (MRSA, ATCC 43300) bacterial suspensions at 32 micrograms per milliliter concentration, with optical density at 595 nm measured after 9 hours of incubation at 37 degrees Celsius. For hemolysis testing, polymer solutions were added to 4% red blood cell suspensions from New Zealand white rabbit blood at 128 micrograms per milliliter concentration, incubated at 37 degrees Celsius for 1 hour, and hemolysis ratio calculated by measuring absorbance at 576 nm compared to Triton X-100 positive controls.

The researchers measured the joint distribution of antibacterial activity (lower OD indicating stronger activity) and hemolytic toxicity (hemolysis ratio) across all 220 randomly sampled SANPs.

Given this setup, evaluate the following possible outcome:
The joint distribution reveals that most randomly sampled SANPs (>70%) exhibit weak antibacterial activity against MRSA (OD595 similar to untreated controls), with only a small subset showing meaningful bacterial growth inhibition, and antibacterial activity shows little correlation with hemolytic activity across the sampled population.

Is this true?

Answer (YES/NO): NO